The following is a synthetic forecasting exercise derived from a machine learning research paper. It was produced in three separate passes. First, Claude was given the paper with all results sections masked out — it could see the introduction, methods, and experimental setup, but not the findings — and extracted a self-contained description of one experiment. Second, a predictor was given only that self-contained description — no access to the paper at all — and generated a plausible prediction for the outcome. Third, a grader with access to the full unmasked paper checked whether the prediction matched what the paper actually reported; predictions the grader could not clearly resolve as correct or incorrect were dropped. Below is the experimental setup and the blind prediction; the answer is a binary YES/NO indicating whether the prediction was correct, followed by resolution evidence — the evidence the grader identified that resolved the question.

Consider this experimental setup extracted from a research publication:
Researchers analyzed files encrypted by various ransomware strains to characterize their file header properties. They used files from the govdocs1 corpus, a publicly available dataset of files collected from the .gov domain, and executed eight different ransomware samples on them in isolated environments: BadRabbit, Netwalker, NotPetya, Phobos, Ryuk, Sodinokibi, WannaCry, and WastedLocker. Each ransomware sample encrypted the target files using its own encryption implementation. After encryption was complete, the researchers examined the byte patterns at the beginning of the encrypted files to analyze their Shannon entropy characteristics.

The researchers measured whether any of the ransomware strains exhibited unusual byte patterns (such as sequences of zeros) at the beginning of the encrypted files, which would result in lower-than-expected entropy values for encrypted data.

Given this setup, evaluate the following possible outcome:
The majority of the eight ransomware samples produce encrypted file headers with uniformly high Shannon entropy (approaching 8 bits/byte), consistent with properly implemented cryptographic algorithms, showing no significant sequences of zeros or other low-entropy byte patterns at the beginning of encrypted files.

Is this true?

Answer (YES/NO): NO